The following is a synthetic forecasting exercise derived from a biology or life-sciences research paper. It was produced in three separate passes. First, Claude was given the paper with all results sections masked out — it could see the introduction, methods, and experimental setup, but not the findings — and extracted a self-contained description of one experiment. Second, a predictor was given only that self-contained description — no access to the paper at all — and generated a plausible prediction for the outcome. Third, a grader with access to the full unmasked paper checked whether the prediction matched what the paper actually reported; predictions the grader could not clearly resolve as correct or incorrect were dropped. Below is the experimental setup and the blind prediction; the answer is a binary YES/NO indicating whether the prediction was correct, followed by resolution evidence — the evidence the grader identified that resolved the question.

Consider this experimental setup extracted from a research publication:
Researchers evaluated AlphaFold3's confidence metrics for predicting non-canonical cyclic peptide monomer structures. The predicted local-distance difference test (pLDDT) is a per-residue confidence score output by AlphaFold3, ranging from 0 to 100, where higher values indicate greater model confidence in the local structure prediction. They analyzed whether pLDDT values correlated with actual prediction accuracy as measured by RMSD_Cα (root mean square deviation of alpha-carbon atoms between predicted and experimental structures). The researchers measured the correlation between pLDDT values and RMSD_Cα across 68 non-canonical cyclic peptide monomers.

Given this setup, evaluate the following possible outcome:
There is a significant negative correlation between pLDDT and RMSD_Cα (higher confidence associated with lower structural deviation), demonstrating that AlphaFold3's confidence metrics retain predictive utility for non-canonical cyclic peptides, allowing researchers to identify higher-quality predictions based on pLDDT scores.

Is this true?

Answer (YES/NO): NO